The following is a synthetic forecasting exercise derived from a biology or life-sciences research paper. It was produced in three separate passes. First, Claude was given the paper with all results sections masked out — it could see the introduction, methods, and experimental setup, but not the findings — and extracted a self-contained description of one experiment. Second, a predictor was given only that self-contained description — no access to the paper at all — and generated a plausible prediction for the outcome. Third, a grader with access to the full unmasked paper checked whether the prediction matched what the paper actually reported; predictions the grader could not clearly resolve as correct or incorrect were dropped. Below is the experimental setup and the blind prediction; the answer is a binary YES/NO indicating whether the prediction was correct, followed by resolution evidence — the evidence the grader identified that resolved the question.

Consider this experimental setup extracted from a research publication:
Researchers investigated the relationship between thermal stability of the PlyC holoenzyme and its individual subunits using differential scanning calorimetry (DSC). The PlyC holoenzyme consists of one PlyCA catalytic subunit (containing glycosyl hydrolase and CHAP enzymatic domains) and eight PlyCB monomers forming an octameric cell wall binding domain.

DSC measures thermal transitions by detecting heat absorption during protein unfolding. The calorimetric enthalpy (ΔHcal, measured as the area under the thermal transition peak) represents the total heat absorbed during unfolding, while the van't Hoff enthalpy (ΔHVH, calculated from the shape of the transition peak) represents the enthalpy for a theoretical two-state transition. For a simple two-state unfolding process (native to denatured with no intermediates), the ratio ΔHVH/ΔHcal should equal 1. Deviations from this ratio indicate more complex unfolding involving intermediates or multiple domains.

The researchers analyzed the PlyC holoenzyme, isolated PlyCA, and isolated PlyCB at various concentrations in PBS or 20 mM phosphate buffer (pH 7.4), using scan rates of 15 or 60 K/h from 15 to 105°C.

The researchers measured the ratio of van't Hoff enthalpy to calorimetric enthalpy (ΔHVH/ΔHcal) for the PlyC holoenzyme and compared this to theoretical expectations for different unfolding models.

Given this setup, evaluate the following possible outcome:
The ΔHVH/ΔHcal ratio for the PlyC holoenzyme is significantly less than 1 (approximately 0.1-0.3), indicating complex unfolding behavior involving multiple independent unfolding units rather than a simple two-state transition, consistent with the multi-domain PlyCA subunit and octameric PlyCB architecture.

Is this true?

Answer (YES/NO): NO